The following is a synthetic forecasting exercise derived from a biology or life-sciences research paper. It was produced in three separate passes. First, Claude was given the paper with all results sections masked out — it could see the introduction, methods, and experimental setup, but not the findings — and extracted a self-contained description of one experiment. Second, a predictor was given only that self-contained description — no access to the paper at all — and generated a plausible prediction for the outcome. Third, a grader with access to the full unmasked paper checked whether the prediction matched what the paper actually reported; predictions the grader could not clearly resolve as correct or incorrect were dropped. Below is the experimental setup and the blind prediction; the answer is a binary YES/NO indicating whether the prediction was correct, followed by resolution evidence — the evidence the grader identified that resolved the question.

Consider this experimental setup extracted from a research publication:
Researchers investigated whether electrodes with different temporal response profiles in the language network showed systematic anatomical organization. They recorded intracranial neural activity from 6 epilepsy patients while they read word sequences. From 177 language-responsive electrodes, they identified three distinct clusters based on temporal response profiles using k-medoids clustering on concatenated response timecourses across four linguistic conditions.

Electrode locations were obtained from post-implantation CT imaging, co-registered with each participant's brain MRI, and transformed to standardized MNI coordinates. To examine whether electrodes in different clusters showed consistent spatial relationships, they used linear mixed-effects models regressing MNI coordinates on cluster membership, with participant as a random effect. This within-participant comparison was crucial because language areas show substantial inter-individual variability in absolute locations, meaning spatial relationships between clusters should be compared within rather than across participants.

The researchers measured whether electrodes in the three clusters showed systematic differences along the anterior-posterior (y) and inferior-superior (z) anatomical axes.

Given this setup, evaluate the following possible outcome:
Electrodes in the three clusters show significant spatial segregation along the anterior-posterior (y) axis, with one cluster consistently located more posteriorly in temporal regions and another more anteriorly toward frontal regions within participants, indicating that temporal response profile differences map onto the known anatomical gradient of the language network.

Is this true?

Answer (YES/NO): NO